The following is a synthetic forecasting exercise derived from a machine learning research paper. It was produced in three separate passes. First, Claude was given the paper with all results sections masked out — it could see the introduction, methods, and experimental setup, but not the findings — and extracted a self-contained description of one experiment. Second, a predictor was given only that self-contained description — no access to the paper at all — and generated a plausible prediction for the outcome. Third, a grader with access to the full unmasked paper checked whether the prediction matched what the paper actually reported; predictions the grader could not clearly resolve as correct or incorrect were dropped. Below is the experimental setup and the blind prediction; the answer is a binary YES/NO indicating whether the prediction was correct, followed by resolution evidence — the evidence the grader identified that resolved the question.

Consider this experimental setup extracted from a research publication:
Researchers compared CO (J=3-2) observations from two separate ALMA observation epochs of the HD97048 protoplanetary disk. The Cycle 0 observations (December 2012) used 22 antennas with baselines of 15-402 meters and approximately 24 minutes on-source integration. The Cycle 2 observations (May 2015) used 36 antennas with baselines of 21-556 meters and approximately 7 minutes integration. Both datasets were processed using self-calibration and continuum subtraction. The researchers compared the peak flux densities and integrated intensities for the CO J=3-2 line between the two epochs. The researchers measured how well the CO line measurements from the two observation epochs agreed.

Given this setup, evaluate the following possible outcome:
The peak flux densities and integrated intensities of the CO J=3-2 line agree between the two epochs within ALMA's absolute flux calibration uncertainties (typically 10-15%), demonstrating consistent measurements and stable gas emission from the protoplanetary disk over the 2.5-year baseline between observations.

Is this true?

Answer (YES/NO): YES